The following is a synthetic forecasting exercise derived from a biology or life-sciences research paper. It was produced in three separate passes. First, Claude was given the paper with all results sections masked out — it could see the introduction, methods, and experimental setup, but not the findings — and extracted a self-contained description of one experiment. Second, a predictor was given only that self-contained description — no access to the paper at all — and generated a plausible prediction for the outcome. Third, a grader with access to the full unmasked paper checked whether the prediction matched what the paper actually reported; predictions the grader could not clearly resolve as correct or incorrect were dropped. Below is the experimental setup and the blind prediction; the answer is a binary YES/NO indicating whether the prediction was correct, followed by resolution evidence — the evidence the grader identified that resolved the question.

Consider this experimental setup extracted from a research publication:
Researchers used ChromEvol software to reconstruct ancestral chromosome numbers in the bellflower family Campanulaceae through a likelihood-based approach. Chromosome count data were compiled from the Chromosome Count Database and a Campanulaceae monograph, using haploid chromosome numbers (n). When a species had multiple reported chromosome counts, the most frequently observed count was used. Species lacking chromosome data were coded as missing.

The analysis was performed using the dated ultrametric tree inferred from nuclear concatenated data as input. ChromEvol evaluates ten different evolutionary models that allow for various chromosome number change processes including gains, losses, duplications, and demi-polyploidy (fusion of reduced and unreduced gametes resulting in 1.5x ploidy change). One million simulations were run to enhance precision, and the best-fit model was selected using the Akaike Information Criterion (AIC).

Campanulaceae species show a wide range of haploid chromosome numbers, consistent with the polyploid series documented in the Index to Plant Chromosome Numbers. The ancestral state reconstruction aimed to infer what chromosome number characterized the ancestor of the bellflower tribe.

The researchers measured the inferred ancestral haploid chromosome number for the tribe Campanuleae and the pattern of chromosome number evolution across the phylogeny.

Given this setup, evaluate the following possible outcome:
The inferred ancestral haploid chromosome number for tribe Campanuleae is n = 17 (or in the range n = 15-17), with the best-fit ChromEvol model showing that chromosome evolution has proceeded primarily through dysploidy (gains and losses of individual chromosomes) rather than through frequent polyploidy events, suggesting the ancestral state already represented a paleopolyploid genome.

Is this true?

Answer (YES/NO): NO